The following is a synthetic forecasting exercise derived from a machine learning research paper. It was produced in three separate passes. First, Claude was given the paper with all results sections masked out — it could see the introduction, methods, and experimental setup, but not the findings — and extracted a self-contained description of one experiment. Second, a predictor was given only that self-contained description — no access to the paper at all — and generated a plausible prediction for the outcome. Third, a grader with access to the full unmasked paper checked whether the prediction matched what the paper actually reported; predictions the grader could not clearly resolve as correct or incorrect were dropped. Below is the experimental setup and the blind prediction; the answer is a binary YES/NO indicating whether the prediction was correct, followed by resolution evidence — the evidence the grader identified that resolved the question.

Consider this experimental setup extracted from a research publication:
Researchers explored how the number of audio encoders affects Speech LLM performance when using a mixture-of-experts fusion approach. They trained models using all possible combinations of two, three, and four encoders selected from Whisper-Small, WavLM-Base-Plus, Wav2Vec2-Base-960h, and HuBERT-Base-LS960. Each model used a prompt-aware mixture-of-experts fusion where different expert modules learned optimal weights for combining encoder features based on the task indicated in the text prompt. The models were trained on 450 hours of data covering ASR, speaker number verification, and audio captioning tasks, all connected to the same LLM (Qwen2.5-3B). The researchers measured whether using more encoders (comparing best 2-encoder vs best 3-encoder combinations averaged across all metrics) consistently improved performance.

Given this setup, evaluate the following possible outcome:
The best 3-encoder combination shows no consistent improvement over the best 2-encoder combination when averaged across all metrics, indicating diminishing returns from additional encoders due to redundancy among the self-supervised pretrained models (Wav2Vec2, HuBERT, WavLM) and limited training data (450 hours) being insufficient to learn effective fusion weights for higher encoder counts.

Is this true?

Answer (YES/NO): NO